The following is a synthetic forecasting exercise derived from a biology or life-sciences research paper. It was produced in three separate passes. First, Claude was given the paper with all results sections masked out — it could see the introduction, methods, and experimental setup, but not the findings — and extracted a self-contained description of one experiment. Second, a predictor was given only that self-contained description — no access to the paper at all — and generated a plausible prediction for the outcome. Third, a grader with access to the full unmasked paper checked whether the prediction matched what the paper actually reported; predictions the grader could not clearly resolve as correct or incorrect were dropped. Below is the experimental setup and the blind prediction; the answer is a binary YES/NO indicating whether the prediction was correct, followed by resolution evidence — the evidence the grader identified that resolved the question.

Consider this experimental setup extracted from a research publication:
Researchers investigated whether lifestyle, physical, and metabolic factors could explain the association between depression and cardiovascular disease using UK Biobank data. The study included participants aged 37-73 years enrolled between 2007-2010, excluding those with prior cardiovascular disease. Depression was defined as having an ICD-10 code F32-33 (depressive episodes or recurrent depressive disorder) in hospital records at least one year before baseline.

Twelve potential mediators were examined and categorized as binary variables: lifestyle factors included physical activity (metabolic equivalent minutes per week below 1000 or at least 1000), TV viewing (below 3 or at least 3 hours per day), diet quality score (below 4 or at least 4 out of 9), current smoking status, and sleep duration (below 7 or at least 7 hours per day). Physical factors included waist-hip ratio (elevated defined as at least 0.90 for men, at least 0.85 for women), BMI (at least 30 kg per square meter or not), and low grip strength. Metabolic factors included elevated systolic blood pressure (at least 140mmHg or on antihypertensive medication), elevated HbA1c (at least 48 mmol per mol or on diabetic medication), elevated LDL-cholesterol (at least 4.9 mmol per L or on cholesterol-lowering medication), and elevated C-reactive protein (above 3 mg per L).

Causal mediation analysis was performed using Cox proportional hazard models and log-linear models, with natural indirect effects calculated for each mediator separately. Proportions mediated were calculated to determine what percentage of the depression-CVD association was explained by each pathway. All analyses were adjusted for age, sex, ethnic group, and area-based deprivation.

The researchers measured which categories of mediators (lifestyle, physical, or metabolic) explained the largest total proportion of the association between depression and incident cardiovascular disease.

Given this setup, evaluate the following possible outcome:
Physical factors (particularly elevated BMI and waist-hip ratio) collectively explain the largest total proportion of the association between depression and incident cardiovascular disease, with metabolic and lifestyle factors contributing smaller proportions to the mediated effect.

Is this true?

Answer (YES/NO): NO